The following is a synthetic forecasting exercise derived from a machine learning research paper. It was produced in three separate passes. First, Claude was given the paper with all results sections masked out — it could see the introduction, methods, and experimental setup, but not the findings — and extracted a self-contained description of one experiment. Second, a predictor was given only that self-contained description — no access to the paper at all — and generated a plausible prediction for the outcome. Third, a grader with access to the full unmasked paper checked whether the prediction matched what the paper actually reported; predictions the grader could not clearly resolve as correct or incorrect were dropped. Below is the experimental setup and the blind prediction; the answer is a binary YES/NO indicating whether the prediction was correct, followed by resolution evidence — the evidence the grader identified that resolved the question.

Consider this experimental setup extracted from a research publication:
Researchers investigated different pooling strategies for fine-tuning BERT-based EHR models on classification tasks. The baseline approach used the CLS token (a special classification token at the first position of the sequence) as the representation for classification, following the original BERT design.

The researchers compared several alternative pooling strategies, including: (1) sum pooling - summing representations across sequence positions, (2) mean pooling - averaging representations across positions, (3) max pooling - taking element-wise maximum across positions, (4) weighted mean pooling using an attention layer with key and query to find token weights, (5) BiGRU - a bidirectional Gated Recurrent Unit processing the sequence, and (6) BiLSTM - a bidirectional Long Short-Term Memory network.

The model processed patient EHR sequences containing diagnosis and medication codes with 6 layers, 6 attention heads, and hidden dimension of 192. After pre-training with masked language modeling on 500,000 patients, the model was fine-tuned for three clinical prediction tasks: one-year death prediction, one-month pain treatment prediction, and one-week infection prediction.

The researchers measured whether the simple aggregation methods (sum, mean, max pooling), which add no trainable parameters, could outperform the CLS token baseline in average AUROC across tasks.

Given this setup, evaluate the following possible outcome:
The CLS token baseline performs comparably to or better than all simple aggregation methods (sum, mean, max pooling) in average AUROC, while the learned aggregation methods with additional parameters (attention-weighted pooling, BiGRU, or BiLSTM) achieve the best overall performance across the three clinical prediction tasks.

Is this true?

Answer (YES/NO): NO